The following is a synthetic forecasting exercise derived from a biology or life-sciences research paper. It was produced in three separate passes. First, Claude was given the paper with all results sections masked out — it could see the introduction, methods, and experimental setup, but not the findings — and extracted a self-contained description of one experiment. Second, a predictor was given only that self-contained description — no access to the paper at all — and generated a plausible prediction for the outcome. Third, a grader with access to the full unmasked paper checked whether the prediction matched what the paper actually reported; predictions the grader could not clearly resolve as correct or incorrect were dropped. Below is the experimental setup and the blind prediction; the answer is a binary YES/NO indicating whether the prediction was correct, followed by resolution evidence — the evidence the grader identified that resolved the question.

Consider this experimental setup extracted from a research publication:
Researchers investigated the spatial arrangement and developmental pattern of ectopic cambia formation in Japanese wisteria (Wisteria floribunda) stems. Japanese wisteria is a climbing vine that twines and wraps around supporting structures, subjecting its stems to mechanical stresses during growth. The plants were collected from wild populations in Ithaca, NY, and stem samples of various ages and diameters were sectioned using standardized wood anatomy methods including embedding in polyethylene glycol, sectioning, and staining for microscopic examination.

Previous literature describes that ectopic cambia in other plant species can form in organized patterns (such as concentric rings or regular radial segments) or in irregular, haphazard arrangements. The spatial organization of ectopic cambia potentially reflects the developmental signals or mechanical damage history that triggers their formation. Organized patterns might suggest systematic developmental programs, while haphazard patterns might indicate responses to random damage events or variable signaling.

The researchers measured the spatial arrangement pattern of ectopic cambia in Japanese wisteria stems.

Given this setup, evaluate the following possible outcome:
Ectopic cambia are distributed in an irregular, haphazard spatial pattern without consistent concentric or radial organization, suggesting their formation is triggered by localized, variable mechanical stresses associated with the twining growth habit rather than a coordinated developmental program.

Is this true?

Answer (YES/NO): NO